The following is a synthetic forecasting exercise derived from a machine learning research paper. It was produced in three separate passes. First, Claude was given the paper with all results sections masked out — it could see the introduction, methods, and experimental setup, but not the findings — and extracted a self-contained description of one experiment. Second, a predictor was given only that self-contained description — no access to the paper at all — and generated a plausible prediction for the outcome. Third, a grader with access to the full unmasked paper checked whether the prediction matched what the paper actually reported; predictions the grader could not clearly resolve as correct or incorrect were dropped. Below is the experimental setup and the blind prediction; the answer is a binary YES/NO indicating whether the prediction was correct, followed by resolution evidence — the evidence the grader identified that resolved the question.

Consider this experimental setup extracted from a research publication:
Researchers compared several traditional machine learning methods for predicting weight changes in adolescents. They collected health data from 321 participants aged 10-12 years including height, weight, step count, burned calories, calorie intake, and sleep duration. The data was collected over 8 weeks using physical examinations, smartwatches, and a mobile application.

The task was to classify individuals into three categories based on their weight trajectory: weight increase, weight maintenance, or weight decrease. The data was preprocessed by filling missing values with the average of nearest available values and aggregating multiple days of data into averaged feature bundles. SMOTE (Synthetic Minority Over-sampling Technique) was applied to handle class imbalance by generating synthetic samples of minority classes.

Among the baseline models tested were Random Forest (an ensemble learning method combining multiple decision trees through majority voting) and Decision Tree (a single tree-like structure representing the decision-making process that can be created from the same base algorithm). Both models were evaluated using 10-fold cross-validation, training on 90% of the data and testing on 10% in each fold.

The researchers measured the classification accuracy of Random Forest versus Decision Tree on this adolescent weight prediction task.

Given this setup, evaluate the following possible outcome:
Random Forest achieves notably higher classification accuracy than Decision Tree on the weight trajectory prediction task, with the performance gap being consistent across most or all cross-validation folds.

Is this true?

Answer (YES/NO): NO